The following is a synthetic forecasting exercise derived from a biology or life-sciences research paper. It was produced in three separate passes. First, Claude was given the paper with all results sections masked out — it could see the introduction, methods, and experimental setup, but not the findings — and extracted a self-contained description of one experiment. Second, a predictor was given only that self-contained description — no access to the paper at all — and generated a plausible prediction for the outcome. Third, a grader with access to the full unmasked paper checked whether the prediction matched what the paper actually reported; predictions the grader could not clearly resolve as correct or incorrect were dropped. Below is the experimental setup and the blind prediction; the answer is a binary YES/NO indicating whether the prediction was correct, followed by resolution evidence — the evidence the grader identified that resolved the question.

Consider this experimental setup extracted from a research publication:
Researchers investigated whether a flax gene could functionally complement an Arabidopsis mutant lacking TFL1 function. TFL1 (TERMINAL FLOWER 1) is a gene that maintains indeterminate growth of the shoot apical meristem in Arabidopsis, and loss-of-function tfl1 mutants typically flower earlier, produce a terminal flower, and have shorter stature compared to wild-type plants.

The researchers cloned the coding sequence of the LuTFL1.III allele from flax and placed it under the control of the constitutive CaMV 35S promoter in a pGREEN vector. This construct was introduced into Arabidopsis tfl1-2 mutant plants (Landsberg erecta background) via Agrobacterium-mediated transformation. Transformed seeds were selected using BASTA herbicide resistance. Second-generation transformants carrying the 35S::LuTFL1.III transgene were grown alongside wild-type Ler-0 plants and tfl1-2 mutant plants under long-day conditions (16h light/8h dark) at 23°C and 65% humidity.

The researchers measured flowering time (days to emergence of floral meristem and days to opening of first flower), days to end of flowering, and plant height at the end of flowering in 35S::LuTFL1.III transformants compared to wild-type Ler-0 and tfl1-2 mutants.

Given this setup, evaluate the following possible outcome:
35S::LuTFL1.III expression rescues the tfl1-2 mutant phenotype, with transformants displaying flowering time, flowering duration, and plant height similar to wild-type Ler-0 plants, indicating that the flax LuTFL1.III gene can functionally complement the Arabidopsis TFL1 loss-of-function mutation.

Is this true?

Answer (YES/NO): NO